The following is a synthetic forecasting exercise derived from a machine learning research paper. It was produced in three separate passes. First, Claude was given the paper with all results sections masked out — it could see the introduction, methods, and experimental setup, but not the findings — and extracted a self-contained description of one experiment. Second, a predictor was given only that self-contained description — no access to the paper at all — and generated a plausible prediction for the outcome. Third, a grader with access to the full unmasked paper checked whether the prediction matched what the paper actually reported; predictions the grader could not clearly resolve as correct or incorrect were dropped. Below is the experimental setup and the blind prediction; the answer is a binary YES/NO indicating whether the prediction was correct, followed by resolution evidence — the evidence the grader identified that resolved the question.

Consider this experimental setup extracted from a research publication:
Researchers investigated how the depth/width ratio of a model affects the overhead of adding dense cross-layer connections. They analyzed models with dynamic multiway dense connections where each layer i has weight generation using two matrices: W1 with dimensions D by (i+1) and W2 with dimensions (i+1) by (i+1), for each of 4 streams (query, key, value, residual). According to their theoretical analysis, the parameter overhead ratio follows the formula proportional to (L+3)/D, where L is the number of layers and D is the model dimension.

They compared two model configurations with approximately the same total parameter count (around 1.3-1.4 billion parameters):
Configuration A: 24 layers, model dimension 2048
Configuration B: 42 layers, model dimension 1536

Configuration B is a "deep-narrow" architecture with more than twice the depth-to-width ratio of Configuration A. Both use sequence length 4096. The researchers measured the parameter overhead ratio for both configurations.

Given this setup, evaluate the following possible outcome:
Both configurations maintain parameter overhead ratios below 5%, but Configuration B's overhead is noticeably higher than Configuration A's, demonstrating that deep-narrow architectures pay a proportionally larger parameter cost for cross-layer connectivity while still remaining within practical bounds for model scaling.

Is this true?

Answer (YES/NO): YES